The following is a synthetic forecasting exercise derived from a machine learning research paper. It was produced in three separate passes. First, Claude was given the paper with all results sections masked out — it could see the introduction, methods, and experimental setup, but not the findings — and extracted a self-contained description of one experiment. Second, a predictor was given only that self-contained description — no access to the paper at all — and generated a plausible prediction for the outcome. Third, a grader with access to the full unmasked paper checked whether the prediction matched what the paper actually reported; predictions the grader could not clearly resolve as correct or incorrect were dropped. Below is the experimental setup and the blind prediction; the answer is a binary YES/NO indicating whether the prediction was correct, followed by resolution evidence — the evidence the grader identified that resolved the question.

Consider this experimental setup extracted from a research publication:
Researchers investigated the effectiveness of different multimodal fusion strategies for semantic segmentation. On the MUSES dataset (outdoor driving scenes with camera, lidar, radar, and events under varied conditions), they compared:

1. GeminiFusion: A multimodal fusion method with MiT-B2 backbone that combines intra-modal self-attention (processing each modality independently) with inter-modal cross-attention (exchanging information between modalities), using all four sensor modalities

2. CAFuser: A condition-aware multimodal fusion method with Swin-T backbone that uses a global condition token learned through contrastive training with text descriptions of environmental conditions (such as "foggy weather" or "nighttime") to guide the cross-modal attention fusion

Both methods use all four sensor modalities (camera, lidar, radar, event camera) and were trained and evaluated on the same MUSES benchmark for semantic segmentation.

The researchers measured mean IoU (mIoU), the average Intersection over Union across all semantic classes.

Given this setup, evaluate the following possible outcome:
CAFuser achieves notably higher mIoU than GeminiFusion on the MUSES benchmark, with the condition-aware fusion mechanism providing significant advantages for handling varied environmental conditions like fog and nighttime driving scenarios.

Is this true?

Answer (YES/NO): YES